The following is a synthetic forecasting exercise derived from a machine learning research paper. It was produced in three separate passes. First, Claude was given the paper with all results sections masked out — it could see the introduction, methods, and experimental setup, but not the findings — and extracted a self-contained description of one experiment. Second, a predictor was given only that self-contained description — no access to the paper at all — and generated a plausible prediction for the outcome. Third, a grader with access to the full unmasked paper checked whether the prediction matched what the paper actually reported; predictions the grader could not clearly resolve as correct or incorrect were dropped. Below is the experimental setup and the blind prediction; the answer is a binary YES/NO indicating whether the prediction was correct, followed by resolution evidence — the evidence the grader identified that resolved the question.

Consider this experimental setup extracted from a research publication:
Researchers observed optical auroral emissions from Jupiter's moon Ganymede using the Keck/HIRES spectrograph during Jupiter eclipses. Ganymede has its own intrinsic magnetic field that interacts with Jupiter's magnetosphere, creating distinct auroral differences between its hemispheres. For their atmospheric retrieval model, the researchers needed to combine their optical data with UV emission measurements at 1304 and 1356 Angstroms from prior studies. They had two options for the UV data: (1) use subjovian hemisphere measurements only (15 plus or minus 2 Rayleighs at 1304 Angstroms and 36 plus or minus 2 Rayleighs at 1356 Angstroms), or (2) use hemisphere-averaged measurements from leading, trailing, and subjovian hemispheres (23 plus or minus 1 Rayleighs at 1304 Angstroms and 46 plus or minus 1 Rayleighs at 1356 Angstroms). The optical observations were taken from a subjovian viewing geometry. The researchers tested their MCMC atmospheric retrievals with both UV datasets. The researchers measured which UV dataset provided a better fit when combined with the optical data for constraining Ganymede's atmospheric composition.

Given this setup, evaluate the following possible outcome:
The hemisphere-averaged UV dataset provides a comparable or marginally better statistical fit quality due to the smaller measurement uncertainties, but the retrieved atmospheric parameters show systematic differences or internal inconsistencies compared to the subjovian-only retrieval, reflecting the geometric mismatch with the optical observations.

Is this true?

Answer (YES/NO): NO